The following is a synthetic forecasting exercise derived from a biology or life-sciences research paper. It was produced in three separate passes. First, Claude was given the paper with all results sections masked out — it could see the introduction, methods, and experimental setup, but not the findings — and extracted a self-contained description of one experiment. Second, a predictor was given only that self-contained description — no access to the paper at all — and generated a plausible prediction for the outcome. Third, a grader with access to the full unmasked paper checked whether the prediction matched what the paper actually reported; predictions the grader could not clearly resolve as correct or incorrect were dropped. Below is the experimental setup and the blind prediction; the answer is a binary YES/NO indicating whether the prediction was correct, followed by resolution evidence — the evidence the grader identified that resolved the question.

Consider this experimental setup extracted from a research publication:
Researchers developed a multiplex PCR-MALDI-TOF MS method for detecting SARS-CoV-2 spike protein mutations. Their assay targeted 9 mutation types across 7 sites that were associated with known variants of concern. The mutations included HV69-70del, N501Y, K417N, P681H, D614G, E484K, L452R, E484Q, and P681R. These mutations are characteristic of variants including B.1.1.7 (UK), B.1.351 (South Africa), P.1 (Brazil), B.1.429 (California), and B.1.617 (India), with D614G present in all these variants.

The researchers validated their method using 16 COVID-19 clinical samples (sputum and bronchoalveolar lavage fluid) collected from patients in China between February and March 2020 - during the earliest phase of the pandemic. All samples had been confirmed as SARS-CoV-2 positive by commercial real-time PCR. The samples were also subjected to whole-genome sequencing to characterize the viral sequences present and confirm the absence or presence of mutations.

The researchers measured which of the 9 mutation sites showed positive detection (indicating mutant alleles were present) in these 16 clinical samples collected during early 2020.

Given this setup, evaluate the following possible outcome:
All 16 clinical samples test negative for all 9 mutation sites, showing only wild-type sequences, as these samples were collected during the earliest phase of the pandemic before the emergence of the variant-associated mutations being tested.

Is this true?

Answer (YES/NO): YES